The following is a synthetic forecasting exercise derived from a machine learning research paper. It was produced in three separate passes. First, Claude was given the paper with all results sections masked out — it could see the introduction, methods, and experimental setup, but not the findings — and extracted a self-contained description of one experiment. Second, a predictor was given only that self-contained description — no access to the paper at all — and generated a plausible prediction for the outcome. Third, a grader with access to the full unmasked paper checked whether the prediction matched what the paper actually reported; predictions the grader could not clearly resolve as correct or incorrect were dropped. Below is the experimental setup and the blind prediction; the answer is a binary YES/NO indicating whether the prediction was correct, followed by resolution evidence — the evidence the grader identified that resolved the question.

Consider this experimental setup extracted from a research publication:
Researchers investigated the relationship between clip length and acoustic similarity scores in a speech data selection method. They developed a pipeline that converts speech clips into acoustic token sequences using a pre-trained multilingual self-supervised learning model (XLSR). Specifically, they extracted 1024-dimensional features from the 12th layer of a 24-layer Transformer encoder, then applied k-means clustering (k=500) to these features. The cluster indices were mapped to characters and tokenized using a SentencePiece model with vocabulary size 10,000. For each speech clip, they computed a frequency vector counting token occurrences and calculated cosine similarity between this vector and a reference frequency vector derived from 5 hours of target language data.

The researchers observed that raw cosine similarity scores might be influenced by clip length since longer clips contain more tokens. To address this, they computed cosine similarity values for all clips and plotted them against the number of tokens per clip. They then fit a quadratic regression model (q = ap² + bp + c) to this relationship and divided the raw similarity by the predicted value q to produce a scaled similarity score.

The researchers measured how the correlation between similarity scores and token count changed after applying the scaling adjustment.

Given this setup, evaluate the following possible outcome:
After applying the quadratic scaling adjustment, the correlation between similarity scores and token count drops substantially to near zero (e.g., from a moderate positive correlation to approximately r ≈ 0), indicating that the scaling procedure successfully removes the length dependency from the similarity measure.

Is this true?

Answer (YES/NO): YES